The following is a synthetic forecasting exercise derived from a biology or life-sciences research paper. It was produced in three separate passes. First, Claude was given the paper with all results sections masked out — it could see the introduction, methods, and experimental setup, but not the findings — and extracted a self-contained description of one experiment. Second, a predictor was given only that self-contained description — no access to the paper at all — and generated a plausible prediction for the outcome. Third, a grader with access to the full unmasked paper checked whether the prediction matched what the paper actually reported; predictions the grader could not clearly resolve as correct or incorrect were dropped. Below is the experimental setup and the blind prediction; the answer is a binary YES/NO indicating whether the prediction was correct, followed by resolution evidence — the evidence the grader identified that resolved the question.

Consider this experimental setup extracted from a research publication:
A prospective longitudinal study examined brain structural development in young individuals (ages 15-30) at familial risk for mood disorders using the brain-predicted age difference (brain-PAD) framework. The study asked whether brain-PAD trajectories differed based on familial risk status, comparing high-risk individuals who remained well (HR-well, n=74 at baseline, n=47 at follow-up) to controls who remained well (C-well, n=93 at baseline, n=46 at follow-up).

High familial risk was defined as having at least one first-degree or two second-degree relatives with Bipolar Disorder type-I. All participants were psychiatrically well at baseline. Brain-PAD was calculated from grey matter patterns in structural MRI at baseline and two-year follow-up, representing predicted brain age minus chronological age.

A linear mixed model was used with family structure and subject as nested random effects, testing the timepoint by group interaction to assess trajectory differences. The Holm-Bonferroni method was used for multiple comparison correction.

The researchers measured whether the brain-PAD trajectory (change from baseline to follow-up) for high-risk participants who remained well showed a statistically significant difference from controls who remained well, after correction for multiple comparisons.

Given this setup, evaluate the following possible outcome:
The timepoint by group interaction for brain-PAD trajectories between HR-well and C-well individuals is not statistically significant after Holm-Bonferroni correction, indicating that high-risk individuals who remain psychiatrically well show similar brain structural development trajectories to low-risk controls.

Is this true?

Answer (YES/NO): YES